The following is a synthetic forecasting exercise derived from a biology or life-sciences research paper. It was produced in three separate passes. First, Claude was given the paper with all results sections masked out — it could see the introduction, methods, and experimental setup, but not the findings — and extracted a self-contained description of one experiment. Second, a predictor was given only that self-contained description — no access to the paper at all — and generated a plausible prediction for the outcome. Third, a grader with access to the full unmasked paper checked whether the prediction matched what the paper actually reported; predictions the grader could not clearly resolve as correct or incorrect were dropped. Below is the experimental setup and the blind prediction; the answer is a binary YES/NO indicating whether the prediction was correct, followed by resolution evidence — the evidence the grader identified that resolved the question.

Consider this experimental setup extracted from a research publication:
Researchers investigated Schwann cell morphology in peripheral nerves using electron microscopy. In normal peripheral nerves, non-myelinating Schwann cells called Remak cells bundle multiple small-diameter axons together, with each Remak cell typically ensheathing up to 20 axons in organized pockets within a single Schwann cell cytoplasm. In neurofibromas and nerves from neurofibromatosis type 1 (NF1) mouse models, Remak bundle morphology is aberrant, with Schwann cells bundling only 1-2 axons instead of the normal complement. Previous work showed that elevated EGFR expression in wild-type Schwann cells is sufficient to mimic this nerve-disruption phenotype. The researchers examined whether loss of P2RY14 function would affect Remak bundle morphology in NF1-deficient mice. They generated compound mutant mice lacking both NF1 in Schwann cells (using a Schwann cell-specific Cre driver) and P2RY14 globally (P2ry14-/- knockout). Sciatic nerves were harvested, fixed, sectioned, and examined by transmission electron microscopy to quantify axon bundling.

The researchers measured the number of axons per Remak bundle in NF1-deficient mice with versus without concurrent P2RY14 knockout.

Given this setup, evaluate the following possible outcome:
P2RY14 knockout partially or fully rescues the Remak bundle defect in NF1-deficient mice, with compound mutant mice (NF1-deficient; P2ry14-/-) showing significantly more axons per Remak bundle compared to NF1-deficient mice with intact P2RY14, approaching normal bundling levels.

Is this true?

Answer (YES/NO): YES